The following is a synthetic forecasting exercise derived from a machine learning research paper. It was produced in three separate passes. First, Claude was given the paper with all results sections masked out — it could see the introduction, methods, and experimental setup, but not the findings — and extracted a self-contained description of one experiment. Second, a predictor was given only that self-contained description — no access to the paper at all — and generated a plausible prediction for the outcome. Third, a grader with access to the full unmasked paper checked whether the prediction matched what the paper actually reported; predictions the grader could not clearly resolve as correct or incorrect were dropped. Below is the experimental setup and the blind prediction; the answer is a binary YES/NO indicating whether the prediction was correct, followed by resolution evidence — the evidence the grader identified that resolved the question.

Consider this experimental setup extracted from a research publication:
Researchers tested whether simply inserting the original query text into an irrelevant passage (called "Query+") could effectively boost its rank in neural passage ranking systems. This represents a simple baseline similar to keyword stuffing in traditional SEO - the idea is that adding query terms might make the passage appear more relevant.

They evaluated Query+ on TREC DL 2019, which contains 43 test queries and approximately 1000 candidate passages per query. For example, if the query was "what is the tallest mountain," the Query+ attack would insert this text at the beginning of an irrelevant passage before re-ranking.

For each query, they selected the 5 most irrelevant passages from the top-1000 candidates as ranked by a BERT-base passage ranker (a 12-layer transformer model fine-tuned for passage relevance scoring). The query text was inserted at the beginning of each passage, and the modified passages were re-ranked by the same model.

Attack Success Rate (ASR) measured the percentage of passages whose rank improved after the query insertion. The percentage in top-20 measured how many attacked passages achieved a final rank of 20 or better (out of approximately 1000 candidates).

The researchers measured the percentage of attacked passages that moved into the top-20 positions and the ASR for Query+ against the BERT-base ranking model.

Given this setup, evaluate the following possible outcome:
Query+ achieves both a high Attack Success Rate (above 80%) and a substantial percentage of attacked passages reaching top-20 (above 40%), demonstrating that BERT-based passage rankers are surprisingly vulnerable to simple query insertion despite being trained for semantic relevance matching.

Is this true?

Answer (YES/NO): YES